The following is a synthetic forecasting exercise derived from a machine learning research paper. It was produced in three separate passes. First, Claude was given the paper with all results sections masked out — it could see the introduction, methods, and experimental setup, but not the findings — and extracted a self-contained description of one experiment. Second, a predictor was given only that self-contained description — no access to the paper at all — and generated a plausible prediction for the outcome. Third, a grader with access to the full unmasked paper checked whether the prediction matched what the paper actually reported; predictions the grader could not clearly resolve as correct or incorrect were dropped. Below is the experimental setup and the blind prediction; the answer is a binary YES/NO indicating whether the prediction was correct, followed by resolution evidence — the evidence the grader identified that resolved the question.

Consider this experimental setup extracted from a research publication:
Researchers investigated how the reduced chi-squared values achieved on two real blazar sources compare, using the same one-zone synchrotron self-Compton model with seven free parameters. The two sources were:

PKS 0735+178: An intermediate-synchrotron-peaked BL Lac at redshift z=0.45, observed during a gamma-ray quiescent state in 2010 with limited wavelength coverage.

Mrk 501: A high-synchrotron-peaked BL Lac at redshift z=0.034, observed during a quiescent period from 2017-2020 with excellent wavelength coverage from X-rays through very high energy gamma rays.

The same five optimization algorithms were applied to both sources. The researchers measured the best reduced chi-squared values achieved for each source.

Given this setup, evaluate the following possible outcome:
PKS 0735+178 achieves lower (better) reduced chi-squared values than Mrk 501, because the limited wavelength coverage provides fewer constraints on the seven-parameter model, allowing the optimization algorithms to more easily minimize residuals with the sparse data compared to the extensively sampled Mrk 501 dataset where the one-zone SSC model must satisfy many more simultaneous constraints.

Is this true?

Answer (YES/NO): YES